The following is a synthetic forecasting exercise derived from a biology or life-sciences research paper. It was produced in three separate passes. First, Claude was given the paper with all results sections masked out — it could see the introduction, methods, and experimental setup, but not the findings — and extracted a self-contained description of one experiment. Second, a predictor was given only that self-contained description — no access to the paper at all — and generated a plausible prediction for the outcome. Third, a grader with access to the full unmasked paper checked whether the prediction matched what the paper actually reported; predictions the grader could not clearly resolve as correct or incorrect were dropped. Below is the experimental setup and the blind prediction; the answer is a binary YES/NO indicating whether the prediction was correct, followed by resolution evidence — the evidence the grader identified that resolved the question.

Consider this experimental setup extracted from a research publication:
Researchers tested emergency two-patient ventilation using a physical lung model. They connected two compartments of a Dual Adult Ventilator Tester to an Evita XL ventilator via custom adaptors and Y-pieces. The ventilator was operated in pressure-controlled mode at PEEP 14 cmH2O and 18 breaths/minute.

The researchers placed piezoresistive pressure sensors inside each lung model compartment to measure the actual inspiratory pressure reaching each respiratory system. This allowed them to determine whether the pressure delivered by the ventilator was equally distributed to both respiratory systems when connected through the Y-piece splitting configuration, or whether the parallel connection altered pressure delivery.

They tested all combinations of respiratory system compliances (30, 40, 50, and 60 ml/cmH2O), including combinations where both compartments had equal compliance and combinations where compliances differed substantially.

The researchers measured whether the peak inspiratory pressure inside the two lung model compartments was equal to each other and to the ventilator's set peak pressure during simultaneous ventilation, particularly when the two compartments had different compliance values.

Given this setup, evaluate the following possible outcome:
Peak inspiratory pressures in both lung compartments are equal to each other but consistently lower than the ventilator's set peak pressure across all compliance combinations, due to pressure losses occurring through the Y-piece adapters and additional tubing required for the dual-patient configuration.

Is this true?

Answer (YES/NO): NO